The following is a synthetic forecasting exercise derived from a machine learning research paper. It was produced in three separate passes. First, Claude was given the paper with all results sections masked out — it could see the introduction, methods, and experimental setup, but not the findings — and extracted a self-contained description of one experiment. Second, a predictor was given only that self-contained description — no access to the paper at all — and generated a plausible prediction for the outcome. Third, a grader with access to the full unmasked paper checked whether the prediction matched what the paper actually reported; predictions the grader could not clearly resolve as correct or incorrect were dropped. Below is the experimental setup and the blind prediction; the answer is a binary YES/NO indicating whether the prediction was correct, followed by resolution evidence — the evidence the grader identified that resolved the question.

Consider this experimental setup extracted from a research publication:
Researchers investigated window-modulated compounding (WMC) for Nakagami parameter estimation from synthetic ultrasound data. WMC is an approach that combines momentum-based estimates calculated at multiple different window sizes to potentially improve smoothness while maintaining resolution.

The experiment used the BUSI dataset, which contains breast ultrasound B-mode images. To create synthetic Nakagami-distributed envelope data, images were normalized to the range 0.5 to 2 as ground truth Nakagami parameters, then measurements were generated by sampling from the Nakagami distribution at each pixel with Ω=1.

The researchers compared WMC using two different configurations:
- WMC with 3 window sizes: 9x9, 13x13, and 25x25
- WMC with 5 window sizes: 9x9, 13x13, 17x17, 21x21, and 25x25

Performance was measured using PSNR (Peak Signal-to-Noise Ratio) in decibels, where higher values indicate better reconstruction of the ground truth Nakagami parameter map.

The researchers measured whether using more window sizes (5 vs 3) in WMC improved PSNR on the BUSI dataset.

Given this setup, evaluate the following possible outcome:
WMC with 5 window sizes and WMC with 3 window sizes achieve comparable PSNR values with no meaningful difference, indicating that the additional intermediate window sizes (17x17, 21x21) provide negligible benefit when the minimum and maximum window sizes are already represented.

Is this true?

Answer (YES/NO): NO